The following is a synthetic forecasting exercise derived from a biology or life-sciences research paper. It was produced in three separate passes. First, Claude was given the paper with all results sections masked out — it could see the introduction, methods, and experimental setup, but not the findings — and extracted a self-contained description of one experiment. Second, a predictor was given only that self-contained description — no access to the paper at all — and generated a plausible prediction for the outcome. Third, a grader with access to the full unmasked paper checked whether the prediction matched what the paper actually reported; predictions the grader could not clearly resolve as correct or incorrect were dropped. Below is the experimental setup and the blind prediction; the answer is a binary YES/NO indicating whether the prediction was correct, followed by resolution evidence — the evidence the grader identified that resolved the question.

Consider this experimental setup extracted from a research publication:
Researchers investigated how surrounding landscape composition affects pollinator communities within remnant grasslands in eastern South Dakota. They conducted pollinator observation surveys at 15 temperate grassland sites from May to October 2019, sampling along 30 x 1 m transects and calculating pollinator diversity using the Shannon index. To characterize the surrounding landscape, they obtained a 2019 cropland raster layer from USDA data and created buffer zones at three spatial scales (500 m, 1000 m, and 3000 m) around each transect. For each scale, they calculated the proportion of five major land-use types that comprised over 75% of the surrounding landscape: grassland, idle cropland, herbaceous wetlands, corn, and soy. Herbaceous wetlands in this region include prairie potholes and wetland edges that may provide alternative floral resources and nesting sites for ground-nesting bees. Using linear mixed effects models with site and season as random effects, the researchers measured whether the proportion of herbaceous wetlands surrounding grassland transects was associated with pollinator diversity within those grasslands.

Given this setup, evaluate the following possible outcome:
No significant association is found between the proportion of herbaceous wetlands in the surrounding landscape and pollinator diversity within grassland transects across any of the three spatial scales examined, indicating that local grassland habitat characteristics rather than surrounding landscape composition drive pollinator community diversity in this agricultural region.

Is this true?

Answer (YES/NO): NO